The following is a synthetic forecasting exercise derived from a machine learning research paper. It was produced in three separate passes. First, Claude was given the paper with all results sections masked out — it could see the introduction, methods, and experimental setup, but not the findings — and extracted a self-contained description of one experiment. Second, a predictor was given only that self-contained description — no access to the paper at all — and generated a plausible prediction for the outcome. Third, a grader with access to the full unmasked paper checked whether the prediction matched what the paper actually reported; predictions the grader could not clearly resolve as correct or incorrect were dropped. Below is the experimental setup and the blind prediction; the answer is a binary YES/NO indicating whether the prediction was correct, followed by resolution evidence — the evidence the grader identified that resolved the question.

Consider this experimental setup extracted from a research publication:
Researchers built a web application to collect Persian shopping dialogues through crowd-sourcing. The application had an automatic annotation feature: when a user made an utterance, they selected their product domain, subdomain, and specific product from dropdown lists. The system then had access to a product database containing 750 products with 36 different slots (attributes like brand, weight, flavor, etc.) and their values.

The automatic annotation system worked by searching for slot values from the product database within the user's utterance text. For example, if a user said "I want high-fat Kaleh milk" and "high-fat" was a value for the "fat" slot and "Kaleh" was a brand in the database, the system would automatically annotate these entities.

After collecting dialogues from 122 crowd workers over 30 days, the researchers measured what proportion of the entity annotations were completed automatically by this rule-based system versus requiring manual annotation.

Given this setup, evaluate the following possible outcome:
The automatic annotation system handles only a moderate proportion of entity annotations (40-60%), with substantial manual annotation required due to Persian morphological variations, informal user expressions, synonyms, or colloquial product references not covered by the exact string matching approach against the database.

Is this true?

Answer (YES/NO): NO